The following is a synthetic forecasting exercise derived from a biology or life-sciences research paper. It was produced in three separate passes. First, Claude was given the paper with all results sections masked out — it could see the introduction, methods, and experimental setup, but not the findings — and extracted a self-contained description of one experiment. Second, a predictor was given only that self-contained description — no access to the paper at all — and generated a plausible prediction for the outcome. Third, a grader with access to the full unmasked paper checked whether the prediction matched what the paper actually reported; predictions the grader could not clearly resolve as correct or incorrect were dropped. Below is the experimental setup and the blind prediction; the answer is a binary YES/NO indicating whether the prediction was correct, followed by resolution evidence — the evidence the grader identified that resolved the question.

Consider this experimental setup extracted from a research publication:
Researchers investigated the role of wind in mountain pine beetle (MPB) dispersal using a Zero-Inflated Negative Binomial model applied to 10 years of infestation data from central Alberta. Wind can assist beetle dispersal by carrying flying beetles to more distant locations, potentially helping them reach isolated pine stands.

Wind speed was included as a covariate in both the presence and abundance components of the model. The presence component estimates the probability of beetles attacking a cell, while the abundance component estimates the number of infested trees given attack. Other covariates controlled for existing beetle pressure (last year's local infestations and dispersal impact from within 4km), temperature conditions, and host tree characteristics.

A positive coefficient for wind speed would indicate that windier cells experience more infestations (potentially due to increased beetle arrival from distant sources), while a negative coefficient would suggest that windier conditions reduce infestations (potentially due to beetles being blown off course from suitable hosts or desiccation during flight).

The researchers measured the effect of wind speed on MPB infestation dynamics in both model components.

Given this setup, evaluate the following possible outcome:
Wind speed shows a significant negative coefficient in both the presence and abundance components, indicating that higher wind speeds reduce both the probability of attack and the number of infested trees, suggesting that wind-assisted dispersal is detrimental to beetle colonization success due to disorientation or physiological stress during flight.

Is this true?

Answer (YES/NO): NO